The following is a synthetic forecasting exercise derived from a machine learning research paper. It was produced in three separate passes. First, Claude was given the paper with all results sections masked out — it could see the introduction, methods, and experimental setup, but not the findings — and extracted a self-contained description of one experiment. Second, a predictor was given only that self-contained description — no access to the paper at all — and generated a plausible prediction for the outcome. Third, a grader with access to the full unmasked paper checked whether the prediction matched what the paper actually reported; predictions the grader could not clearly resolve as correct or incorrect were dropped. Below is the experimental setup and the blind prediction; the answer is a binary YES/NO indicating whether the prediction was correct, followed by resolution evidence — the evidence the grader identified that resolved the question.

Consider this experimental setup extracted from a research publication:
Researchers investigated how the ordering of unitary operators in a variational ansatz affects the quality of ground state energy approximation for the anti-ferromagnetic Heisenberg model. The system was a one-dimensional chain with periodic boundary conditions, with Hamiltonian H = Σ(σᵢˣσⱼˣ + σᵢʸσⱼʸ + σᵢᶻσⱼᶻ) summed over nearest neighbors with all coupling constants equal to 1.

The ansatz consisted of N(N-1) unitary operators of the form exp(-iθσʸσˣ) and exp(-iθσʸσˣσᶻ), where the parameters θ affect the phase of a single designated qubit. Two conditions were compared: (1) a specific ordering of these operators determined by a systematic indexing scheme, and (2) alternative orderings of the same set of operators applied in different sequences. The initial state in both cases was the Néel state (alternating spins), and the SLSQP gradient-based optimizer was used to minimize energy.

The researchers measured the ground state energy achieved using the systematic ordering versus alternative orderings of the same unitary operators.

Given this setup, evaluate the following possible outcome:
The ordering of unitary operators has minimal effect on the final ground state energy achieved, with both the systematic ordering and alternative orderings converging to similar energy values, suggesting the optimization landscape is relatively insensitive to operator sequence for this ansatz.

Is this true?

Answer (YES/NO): NO